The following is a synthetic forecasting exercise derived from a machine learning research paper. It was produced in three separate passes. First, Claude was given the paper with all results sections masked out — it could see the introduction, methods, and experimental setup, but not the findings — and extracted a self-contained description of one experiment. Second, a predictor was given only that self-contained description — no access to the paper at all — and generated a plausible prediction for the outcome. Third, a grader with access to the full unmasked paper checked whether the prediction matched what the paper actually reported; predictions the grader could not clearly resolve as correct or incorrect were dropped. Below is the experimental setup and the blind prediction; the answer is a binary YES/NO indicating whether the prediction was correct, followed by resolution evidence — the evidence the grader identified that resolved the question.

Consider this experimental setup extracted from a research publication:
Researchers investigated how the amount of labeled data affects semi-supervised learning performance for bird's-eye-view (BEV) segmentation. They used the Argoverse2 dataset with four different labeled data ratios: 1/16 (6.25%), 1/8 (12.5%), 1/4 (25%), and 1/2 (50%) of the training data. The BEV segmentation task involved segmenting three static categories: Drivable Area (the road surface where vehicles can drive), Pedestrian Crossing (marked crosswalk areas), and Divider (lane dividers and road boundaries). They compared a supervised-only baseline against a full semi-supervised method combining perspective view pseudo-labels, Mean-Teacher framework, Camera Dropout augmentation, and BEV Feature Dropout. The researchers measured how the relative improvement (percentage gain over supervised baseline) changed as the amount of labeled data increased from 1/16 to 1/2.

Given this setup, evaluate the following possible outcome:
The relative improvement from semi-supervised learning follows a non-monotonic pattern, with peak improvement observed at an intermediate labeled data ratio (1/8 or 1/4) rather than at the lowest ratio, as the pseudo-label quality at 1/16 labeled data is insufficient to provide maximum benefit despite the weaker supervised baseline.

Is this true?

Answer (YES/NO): NO